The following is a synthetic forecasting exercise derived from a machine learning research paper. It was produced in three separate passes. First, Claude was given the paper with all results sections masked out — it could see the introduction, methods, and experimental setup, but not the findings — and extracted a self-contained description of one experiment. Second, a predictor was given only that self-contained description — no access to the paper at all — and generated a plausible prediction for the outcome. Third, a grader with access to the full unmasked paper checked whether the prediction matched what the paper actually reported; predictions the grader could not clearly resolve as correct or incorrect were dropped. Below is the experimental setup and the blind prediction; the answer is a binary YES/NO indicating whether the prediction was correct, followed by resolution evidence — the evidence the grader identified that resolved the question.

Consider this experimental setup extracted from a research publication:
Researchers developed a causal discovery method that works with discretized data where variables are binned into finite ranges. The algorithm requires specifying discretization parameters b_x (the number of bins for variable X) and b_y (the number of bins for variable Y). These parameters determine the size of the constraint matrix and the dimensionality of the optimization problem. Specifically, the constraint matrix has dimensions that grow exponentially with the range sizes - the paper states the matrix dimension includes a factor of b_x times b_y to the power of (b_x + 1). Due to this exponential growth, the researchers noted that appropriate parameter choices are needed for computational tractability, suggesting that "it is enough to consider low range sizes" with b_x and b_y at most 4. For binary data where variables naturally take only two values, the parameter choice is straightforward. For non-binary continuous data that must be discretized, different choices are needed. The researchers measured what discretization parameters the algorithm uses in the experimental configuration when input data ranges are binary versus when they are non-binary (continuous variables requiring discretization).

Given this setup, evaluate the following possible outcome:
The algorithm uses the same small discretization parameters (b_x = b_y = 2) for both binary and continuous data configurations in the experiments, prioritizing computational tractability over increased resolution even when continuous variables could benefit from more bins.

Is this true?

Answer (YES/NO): NO